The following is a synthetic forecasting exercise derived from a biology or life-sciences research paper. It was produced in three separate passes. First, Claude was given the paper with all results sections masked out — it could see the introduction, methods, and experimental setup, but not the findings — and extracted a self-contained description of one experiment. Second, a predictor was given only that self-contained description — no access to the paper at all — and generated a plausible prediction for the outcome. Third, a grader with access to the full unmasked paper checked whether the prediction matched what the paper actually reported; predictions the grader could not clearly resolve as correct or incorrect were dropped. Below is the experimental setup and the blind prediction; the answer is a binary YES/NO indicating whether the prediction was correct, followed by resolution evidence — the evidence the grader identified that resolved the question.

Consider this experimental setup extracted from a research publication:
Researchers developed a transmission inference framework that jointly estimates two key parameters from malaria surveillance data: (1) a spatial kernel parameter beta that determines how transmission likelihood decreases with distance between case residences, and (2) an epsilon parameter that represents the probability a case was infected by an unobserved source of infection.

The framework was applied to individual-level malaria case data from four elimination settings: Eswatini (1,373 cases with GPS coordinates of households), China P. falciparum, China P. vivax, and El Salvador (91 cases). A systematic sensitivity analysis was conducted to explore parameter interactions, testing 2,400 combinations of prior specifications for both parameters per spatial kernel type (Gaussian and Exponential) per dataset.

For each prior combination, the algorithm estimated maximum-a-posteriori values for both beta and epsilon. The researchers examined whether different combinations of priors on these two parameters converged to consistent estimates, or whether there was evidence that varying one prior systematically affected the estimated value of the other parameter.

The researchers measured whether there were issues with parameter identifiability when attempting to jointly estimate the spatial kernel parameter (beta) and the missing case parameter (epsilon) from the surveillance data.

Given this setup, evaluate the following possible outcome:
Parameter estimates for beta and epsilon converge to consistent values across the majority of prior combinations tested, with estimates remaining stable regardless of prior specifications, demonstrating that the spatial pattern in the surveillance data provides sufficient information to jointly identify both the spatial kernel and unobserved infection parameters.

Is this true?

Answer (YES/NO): NO